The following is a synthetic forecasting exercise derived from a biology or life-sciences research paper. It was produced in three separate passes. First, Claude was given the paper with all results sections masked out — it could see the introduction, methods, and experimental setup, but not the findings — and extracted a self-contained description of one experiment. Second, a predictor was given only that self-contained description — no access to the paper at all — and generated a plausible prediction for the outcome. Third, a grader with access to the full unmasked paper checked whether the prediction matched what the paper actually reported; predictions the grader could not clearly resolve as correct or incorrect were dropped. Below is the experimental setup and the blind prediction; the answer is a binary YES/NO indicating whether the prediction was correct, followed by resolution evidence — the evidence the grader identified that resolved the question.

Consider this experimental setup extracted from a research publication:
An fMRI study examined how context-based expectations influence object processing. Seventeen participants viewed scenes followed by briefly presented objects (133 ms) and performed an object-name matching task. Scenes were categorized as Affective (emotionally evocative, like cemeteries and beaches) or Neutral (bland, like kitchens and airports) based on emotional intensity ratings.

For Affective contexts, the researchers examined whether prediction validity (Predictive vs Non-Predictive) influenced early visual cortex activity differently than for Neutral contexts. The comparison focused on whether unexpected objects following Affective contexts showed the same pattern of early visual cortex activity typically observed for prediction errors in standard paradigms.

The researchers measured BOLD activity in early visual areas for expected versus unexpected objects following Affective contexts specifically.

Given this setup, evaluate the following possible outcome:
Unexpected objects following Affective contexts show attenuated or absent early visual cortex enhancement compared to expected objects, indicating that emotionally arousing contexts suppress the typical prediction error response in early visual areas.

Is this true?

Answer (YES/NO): NO